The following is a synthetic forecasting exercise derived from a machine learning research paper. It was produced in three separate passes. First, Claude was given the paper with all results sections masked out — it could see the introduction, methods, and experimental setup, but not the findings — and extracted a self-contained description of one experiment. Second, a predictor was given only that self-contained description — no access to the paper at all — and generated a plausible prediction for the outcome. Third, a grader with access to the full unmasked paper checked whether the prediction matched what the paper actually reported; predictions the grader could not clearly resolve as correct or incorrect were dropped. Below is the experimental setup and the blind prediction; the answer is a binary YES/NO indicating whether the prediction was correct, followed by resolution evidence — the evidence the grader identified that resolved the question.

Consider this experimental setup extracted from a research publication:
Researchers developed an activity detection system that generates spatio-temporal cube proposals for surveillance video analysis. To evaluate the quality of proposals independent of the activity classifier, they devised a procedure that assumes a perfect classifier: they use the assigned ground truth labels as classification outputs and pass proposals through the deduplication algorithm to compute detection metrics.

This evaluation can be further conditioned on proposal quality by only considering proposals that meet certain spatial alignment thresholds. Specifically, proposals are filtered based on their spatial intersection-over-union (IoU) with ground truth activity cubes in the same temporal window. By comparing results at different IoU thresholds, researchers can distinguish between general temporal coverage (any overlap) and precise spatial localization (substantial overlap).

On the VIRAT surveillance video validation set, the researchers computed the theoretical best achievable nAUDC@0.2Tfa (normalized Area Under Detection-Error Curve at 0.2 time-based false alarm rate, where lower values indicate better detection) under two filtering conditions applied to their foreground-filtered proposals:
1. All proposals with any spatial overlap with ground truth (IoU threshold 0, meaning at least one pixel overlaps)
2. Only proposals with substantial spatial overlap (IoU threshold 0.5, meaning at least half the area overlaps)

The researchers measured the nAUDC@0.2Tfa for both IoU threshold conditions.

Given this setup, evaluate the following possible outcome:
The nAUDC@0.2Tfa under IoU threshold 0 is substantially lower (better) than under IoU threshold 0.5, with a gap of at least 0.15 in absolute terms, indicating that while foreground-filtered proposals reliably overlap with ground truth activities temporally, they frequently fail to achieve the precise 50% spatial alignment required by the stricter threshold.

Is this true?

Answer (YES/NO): NO